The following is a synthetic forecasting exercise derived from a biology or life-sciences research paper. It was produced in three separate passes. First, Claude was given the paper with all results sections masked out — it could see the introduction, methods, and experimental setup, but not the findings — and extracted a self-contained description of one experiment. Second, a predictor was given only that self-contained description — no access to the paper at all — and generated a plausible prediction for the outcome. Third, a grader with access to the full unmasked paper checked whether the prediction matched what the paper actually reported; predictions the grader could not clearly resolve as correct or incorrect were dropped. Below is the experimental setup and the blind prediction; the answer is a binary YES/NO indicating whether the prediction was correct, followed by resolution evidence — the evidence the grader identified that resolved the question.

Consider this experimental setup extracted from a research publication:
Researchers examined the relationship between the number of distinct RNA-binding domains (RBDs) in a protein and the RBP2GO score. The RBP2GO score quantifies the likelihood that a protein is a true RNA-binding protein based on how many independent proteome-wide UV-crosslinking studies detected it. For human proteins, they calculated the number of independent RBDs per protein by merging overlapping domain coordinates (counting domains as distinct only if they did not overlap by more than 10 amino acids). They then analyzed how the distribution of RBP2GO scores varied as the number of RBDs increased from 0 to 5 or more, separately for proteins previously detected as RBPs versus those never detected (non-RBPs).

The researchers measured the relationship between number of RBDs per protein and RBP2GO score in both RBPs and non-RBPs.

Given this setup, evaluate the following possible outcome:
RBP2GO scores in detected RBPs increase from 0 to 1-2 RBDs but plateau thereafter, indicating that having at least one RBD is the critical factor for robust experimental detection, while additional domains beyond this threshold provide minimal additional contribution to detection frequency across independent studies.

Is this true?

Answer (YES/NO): NO